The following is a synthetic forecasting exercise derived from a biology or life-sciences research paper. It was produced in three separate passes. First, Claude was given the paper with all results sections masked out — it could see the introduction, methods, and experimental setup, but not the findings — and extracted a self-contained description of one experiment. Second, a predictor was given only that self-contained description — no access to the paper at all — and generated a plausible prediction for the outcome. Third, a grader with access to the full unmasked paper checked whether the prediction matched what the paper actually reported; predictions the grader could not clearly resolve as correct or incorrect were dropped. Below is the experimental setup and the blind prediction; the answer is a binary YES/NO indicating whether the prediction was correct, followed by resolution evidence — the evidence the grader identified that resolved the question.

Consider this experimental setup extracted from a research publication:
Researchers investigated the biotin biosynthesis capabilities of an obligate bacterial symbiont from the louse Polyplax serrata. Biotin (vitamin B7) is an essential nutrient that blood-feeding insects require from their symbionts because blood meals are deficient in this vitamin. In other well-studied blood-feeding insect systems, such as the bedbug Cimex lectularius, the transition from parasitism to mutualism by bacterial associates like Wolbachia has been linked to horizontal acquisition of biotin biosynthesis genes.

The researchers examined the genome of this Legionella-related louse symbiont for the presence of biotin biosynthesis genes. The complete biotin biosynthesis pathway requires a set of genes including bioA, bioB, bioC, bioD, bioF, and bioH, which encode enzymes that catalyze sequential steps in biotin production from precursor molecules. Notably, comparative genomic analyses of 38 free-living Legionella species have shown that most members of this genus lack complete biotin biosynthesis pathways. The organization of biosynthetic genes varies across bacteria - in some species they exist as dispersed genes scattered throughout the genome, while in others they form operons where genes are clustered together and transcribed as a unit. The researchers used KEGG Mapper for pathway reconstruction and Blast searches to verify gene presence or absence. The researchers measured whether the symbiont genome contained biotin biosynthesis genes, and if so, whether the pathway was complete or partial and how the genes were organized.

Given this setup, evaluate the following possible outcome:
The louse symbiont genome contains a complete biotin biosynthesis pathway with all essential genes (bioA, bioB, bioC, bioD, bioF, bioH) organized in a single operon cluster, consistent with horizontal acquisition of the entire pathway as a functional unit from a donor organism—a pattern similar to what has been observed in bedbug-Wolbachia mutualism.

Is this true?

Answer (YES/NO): YES